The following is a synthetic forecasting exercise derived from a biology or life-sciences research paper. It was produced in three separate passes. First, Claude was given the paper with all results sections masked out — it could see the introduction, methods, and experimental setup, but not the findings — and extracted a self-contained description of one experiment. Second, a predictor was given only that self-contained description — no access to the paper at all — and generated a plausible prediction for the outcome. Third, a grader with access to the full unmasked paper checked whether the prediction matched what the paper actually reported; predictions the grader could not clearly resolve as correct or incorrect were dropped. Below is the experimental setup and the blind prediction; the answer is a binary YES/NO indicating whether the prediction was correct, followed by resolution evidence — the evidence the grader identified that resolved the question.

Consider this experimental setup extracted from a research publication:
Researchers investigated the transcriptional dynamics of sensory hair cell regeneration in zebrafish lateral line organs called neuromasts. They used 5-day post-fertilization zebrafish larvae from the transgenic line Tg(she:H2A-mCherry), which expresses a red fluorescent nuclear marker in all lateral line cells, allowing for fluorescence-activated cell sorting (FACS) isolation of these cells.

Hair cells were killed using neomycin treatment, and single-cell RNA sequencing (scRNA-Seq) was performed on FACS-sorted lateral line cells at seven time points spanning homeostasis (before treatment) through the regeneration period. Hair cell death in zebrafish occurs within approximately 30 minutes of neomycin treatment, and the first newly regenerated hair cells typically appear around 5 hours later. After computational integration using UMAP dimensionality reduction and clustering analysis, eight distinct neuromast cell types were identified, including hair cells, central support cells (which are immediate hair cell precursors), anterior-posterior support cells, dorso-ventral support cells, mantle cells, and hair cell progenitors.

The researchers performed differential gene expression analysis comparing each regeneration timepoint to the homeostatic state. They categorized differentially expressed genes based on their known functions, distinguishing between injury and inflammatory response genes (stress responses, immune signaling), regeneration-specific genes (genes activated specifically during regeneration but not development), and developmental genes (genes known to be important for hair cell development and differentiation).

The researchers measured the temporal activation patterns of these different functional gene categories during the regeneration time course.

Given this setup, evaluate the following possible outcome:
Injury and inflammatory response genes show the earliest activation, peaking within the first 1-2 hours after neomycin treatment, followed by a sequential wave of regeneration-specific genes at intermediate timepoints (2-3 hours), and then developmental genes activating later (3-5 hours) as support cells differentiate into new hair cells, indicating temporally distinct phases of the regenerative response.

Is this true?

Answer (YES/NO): NO